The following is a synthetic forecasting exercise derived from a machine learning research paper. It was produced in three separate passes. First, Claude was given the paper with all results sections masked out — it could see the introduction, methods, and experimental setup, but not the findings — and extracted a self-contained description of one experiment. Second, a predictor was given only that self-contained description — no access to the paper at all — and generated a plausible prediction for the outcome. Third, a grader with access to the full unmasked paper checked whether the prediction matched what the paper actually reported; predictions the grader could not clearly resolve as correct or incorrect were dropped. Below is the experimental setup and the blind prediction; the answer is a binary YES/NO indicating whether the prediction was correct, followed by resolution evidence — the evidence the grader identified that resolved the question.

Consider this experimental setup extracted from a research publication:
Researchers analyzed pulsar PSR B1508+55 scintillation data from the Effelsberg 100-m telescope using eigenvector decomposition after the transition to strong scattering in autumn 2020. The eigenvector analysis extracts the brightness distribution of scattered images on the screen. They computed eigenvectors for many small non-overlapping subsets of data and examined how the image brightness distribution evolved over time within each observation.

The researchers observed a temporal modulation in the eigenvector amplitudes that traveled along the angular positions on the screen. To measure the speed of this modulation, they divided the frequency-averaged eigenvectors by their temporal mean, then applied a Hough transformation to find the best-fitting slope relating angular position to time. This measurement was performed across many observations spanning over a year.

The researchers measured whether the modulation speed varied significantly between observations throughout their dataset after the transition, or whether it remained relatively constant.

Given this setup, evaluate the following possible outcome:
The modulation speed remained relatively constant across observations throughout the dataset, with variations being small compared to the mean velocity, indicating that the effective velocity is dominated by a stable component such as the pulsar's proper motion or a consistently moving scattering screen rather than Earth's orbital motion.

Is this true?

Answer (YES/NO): YES